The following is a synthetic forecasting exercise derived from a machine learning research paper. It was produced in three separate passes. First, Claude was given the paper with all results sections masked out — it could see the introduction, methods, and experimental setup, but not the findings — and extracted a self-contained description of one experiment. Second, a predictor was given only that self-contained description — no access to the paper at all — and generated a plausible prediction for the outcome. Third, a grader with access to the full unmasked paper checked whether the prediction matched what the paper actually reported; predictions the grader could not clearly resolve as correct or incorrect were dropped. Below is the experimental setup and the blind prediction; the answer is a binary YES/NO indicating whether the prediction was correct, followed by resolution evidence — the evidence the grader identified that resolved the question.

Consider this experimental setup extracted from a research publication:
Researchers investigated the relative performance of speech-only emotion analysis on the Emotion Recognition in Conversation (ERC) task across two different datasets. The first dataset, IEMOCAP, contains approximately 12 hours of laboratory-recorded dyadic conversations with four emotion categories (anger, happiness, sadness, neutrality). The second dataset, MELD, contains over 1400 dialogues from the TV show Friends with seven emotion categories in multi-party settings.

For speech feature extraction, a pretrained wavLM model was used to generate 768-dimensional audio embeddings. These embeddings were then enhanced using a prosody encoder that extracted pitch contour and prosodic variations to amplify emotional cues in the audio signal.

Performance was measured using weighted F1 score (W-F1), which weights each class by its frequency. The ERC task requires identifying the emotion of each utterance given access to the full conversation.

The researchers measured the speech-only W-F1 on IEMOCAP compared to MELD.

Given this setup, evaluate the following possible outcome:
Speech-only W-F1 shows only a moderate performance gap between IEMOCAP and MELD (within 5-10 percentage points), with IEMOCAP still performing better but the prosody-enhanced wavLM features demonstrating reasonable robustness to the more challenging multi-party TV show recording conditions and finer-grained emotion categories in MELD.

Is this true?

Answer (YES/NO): NO